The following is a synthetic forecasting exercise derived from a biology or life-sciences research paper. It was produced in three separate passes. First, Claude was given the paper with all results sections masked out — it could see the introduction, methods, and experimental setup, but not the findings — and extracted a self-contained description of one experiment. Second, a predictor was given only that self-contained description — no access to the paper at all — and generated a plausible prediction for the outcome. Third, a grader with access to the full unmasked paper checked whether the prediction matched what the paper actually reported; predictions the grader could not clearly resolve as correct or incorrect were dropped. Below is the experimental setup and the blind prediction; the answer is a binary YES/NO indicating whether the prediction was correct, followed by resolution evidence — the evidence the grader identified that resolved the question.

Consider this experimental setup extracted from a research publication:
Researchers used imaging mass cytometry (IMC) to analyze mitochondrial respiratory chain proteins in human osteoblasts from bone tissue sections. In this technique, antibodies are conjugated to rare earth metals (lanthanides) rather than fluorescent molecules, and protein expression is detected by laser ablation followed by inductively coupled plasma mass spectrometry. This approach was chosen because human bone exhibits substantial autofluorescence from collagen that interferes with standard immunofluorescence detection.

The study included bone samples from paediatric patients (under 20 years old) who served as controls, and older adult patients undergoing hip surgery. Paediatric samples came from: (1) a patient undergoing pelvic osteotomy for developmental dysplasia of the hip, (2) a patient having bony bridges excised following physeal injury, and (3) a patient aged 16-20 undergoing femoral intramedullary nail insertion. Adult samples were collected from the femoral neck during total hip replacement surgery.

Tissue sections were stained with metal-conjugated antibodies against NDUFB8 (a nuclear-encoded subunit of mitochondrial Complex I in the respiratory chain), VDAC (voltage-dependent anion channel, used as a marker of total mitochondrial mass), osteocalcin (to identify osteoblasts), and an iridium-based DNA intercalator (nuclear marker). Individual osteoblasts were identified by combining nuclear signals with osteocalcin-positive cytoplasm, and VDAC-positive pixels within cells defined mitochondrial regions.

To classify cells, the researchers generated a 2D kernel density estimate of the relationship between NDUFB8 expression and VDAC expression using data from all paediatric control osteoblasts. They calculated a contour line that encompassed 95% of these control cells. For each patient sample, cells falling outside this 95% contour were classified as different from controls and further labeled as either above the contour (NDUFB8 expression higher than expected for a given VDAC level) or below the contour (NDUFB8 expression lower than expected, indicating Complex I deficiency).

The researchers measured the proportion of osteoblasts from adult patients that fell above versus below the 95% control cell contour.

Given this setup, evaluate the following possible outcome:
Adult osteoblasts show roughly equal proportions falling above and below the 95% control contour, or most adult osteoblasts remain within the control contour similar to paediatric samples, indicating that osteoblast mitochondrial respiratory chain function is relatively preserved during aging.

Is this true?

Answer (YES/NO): NO